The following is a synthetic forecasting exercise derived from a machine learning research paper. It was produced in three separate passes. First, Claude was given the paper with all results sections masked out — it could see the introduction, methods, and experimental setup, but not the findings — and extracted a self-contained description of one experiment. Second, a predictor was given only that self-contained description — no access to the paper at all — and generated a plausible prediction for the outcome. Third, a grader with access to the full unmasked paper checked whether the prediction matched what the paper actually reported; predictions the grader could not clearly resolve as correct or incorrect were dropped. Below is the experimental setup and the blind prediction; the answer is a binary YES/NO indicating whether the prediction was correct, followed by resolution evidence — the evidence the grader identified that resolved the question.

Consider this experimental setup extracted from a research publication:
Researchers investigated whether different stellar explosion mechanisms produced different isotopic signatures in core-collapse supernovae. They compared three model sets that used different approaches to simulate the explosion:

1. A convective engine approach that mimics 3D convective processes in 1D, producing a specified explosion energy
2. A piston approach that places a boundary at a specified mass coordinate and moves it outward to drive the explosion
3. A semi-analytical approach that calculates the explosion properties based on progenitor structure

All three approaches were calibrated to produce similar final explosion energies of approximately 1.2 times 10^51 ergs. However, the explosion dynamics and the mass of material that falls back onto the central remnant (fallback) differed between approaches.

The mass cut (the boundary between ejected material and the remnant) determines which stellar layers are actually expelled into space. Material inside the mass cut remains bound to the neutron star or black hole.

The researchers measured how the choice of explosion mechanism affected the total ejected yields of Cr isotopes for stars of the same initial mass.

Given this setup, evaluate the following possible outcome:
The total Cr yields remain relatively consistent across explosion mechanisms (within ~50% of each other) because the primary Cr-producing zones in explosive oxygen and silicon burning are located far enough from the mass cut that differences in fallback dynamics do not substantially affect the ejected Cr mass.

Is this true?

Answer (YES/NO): NO